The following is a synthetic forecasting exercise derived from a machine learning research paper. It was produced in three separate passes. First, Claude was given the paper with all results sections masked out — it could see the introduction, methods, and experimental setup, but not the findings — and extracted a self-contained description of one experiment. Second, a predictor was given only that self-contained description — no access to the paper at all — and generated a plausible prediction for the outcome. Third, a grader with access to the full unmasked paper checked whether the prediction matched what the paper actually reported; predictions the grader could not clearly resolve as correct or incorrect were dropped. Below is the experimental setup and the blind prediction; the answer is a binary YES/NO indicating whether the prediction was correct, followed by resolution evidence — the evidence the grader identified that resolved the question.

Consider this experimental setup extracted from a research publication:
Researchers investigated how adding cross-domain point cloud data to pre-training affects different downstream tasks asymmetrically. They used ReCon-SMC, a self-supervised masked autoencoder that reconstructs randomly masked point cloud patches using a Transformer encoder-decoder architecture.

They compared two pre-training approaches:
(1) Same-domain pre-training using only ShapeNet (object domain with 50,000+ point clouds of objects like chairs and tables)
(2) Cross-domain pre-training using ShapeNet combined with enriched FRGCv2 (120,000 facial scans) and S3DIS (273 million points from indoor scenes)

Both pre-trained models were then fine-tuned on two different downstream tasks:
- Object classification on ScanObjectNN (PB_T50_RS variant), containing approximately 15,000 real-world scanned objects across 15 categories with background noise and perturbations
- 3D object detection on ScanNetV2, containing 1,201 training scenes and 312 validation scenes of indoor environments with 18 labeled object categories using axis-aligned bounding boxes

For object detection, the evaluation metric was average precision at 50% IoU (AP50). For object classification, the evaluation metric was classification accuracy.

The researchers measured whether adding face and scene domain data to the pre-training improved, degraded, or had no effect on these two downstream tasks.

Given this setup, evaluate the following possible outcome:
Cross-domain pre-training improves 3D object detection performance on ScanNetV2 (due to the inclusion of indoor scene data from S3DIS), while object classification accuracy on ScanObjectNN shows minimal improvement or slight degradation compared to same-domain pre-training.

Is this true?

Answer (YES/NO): NO